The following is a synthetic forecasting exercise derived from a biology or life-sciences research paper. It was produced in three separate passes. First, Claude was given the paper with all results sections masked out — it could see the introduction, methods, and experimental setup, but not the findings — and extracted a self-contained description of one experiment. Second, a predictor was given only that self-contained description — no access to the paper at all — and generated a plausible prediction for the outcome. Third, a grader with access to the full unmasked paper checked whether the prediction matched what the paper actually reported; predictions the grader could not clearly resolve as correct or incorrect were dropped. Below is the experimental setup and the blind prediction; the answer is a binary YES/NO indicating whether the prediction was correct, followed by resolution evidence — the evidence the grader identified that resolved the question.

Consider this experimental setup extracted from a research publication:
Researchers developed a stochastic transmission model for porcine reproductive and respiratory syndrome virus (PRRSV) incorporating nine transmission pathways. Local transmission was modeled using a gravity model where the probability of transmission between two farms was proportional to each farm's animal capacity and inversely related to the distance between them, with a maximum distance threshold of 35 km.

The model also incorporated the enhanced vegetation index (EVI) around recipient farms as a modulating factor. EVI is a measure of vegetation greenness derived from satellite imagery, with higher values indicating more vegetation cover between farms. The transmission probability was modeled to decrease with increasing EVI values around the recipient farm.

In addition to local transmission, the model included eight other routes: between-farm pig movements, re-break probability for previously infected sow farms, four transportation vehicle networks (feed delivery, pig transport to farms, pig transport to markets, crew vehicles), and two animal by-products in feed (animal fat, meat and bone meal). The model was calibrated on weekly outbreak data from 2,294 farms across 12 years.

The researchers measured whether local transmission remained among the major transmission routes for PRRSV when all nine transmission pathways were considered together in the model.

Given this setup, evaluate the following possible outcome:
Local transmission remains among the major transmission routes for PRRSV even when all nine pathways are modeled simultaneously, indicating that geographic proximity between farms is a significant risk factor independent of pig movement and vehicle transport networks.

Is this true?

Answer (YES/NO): YES